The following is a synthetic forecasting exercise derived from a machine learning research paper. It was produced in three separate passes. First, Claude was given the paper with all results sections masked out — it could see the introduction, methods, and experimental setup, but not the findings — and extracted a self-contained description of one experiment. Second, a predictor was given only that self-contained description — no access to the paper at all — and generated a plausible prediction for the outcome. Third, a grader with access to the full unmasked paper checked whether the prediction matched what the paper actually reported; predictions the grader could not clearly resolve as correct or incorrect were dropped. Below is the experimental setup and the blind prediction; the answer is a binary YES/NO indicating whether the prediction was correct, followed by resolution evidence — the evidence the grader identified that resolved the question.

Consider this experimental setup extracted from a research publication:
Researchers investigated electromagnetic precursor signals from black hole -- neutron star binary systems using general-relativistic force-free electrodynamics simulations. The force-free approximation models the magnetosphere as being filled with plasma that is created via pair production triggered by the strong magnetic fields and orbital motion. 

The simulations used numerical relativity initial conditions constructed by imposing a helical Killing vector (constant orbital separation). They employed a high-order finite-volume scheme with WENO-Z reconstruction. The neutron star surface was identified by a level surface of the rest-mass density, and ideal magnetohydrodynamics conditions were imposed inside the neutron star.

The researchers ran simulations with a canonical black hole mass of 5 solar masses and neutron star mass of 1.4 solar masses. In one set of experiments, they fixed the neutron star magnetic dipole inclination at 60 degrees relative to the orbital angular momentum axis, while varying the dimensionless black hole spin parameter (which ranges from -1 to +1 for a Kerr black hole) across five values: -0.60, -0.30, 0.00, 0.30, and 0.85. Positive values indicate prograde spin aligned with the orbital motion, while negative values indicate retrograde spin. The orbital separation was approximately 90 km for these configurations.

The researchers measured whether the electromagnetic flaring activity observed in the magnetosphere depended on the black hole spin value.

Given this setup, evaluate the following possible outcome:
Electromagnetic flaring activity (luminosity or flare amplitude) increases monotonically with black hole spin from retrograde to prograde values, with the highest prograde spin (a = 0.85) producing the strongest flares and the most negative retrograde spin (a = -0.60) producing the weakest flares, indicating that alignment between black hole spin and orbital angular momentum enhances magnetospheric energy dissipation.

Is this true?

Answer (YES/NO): NO